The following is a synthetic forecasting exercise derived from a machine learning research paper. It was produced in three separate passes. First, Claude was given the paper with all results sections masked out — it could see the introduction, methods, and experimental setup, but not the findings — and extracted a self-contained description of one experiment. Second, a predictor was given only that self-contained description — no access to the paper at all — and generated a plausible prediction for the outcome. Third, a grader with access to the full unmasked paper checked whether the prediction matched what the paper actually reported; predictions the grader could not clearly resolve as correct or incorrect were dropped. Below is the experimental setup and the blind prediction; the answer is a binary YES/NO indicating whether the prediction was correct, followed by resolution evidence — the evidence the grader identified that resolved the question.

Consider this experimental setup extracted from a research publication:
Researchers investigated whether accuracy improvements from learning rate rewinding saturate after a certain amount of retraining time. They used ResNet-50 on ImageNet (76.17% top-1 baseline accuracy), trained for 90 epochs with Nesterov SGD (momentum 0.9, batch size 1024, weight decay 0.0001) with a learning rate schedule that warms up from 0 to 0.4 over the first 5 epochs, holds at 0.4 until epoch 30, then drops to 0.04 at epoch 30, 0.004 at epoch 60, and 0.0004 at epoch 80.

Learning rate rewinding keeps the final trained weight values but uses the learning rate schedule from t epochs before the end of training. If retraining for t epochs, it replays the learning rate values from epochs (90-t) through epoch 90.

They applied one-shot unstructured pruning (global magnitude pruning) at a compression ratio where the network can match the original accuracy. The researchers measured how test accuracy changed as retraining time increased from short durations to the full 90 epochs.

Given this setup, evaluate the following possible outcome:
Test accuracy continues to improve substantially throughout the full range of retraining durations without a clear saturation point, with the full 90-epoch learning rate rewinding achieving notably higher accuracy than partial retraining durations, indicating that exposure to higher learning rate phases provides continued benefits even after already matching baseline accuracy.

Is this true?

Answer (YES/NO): NO